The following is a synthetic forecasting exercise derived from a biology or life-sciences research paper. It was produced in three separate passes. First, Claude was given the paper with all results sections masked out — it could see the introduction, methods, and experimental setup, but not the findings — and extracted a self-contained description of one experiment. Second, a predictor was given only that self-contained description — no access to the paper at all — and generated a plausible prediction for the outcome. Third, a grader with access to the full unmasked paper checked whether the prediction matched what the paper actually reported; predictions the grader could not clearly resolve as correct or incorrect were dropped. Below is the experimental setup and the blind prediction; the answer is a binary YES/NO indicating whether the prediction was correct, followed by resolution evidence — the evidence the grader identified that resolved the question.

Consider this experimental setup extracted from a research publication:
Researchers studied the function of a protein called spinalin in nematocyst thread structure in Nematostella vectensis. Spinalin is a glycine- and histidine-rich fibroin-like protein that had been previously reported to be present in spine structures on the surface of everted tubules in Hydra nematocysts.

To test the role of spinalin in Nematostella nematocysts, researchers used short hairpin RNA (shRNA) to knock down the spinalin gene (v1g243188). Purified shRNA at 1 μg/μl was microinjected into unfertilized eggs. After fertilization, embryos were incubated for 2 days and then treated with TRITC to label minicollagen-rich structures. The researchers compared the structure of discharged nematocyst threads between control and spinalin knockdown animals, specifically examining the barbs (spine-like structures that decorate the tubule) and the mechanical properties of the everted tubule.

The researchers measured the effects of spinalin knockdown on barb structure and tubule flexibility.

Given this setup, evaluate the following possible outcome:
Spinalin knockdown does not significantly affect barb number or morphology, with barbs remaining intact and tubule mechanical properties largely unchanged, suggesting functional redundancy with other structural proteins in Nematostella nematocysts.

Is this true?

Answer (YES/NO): NO